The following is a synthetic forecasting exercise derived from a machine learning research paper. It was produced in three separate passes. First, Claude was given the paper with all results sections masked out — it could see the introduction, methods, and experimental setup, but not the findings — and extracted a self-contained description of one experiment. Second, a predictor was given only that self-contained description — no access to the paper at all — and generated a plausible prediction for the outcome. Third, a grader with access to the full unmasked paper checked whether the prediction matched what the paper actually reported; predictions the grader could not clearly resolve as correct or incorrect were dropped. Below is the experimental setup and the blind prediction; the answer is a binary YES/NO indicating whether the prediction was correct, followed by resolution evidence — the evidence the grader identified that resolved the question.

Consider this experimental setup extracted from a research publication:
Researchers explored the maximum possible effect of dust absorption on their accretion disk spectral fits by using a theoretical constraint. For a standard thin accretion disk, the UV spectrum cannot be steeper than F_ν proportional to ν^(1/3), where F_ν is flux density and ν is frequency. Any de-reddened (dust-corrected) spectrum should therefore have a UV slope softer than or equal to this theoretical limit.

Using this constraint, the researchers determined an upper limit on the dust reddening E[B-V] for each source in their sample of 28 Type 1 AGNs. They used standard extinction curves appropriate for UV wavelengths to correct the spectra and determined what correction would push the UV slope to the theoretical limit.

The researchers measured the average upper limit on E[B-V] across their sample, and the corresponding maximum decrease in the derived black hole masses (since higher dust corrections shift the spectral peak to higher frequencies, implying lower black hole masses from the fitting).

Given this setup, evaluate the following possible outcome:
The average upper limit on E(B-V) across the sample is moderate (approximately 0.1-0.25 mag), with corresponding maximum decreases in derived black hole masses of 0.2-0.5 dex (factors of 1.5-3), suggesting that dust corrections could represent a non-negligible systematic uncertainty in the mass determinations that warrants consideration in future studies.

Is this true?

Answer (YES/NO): YES